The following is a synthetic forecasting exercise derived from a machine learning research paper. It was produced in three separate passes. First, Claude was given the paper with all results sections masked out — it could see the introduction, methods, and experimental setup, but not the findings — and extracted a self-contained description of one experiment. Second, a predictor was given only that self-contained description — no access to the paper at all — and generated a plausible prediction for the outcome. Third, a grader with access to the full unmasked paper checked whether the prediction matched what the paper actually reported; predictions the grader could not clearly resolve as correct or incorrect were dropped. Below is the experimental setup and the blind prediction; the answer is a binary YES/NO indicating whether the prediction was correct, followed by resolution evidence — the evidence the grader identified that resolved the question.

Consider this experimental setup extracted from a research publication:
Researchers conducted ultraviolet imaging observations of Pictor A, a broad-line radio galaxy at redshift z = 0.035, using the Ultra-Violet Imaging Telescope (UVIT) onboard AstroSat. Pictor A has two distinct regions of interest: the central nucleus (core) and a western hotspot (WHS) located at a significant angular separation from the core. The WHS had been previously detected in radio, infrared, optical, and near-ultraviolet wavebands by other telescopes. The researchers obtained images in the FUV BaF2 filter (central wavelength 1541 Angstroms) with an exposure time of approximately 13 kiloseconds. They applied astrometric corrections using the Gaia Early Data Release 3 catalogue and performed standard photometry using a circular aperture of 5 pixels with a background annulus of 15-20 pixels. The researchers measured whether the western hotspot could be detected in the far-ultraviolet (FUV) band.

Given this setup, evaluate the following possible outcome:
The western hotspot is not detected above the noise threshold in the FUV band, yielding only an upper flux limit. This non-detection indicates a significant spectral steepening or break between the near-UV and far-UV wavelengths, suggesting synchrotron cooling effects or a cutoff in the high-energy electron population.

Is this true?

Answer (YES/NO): NO